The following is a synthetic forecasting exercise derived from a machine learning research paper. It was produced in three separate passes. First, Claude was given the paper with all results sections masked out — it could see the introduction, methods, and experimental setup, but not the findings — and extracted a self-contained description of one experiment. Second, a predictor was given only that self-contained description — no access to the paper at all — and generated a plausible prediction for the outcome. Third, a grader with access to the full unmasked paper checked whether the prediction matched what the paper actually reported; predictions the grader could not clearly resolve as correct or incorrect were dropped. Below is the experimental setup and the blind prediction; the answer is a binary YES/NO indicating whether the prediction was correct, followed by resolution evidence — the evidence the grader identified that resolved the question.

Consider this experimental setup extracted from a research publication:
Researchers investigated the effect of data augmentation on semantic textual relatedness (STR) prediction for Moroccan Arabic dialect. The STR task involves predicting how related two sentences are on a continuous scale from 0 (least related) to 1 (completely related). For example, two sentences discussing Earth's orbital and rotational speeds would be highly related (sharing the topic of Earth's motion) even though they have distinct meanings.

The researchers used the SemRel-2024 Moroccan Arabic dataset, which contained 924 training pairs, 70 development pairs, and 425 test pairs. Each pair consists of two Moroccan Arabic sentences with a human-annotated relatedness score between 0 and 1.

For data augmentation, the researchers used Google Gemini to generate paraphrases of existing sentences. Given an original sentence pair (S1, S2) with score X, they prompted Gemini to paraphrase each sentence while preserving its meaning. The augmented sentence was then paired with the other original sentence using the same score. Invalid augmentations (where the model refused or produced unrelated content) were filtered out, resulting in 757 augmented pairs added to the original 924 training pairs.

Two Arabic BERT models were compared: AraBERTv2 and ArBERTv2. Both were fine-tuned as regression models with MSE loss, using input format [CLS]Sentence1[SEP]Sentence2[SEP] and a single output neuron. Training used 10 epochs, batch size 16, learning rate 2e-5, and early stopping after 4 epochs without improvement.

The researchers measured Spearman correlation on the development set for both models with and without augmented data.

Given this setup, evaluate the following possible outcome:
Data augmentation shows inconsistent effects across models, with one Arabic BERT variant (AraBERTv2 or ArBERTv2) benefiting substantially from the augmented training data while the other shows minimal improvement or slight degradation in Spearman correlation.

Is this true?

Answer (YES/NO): YES